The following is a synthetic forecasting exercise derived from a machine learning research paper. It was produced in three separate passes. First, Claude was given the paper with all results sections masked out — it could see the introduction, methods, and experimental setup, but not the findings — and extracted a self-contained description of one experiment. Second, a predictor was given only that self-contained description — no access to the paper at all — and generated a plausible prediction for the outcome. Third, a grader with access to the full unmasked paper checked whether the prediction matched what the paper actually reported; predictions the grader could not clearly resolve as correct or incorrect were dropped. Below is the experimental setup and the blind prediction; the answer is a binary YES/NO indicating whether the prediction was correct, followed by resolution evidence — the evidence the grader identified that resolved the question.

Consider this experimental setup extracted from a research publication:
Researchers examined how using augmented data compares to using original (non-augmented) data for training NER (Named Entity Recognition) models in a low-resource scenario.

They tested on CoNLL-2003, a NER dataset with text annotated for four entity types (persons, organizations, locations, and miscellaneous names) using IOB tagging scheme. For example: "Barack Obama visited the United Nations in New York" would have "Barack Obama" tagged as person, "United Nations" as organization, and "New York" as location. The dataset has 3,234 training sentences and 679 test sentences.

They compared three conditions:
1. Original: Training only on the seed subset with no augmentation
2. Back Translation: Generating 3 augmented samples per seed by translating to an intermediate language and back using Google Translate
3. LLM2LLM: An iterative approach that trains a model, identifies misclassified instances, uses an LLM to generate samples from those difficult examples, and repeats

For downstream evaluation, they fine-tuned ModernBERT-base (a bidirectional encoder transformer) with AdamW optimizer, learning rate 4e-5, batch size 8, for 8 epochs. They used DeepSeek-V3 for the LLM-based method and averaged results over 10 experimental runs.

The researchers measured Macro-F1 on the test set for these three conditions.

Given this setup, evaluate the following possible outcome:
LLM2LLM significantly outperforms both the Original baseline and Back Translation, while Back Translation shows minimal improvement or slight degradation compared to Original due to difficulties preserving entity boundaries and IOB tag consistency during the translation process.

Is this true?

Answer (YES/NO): NO